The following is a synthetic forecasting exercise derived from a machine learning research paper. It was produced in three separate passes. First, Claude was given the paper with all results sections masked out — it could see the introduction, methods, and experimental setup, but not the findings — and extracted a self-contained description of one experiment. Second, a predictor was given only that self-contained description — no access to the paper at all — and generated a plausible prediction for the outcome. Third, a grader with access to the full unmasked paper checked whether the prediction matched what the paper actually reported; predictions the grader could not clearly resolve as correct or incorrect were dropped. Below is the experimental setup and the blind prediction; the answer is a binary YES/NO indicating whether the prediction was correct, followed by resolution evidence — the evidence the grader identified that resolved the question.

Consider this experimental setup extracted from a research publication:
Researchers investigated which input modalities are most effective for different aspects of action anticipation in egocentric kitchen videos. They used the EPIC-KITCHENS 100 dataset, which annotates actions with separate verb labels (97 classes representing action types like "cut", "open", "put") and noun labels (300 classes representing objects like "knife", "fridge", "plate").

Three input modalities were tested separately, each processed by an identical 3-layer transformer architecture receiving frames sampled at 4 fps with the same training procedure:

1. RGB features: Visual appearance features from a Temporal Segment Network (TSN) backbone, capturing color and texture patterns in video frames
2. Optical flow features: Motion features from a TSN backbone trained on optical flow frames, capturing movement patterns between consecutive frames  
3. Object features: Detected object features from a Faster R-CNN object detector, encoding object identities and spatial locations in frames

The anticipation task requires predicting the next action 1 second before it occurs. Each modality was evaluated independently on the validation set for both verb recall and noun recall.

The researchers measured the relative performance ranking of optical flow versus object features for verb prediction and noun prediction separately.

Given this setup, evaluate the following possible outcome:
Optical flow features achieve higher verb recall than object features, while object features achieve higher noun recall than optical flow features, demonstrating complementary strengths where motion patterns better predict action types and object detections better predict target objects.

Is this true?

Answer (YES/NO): YES